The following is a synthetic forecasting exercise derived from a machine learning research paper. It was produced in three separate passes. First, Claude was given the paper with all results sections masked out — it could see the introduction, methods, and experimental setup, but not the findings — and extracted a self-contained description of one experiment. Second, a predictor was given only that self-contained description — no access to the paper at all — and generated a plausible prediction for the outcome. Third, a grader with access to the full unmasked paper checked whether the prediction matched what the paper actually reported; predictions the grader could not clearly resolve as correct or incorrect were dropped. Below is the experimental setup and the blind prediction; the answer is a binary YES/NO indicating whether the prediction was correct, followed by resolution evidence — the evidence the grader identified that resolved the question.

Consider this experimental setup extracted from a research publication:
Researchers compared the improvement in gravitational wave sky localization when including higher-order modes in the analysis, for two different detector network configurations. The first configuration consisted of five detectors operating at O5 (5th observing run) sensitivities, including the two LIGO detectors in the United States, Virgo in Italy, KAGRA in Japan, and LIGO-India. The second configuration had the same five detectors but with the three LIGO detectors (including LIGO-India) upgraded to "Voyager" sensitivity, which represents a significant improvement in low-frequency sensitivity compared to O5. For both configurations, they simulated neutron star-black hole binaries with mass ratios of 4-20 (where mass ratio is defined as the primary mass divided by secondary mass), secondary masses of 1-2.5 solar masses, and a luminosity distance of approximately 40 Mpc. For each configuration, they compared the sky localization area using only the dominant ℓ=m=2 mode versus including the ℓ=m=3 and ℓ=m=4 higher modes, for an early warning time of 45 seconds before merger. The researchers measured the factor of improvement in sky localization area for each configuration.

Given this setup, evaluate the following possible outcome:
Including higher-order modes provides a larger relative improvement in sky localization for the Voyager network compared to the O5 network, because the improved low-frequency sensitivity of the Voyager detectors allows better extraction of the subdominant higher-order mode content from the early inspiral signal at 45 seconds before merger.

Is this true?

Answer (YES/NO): YES